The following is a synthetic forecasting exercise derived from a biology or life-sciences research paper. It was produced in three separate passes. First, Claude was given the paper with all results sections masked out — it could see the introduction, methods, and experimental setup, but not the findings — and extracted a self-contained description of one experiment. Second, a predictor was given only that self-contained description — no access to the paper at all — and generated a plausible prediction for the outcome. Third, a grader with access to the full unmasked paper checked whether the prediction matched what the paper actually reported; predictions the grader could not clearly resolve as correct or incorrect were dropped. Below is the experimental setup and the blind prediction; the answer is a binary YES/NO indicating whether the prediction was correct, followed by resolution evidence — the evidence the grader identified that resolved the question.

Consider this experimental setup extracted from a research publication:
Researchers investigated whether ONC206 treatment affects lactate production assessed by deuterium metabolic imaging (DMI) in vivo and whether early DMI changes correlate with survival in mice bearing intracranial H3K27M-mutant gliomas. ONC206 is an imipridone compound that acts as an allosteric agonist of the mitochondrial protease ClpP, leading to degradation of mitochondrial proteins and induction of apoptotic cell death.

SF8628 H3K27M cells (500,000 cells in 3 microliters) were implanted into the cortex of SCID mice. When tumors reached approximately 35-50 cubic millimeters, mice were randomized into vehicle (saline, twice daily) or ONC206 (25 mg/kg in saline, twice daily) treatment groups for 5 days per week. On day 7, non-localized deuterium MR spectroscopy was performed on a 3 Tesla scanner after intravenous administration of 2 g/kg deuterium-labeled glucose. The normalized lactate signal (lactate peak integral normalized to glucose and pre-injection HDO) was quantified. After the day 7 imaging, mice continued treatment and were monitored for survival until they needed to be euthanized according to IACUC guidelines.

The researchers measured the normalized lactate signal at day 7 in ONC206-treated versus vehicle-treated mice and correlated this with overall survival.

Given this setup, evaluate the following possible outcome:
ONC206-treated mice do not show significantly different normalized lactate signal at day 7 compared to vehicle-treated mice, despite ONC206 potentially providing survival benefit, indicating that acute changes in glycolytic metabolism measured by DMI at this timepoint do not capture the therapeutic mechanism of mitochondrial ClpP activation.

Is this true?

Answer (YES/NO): NO